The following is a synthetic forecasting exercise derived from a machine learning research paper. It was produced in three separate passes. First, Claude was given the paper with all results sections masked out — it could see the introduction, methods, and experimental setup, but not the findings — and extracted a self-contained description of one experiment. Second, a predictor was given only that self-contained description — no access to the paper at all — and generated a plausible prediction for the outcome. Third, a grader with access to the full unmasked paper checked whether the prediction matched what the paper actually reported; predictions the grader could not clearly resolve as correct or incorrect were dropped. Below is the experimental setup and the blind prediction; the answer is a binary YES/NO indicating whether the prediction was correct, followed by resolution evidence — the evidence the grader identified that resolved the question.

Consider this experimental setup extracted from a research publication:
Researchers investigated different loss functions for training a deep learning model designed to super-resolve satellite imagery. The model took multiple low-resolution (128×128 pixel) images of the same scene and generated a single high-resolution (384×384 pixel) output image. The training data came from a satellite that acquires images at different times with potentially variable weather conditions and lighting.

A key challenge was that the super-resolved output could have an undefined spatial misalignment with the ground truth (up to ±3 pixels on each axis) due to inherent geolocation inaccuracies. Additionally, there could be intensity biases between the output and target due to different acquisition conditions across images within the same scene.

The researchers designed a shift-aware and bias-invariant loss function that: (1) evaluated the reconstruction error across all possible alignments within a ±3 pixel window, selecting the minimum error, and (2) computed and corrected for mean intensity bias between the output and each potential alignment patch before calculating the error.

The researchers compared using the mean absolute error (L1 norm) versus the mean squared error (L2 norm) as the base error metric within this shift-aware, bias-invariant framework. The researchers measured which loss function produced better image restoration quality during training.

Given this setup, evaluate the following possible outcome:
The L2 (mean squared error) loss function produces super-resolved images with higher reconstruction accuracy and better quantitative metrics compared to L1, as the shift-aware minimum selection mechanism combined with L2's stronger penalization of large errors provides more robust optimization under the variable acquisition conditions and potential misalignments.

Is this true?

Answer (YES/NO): NO